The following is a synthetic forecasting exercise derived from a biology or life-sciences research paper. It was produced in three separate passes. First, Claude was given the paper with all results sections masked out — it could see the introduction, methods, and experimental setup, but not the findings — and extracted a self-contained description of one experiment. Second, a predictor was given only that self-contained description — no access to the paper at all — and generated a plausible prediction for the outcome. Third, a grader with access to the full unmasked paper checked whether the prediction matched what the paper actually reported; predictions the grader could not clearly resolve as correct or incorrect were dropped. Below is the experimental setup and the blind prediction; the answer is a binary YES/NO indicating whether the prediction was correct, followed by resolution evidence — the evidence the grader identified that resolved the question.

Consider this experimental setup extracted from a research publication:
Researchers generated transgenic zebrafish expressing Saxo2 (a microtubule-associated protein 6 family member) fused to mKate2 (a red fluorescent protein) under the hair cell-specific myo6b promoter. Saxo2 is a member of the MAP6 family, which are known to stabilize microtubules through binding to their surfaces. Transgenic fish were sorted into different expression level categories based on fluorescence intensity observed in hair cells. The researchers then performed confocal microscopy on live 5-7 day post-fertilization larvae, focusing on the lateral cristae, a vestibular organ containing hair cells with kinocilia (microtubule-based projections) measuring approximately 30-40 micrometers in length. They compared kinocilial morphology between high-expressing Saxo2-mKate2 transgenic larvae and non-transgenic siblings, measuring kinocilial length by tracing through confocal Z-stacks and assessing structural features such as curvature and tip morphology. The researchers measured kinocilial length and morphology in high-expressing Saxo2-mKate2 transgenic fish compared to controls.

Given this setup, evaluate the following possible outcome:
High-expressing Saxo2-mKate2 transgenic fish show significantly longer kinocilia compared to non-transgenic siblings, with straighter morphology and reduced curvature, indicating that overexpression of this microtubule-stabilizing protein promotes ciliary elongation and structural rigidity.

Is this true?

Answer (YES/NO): NO